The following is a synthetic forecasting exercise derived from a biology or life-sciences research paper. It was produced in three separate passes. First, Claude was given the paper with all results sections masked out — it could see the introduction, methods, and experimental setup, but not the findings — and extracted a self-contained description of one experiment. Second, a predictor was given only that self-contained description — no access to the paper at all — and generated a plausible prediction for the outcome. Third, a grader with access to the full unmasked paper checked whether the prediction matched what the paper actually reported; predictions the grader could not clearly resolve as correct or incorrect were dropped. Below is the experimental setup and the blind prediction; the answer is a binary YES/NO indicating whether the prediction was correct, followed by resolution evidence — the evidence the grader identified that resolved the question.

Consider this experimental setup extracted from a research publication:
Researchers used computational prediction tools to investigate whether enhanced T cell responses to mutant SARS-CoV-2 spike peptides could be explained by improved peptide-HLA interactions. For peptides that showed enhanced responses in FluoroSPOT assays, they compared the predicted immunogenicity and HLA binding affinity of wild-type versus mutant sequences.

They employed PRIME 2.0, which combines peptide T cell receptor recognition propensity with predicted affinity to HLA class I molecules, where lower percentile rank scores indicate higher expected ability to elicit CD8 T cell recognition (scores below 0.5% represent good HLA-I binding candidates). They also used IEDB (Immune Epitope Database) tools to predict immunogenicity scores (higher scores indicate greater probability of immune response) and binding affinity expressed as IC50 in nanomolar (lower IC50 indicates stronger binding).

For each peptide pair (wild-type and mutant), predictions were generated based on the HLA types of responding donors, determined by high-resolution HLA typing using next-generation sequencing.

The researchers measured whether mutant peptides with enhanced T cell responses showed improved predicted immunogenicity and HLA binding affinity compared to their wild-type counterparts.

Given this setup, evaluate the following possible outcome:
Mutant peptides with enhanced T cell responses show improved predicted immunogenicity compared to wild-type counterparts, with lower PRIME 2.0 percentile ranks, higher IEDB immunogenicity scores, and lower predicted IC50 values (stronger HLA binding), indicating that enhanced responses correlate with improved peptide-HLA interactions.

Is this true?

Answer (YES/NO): NO